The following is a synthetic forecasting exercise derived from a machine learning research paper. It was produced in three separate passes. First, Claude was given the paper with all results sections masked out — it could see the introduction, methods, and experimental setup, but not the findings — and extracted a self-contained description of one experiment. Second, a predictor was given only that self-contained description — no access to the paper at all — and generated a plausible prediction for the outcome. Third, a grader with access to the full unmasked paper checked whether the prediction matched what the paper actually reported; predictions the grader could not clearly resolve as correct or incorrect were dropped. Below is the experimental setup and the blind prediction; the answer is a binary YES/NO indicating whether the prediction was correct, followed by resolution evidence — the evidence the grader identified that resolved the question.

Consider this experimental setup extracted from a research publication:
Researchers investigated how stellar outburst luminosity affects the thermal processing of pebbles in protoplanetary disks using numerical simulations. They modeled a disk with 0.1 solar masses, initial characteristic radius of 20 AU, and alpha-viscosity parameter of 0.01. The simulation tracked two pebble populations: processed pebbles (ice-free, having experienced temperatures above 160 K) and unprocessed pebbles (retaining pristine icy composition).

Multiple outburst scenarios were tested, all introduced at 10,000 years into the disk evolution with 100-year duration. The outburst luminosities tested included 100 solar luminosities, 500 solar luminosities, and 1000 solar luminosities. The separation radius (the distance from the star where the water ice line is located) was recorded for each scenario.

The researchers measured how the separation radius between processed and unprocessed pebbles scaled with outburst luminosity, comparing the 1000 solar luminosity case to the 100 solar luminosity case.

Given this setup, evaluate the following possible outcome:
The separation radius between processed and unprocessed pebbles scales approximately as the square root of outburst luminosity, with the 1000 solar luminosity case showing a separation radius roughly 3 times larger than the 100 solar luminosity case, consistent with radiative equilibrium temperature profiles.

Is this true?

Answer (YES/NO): NO